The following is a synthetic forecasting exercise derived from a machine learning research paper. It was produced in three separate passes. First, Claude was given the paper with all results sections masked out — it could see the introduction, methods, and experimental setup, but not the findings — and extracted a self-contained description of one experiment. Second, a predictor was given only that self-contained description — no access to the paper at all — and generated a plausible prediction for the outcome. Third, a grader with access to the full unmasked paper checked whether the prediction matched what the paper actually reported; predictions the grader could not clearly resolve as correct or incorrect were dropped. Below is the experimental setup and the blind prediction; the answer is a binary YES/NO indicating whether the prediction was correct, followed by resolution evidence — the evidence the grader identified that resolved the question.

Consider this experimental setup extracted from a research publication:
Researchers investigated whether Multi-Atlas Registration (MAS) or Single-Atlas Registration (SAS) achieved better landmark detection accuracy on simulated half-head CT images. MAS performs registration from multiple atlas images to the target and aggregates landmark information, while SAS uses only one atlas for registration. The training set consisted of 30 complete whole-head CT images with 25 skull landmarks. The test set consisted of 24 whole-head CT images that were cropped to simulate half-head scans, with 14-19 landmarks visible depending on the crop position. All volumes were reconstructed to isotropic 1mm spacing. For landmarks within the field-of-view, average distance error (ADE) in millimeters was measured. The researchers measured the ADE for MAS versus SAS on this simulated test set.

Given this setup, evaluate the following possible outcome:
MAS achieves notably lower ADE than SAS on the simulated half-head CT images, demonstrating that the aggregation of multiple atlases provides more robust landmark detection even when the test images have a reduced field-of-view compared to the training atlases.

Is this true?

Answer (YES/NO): YES